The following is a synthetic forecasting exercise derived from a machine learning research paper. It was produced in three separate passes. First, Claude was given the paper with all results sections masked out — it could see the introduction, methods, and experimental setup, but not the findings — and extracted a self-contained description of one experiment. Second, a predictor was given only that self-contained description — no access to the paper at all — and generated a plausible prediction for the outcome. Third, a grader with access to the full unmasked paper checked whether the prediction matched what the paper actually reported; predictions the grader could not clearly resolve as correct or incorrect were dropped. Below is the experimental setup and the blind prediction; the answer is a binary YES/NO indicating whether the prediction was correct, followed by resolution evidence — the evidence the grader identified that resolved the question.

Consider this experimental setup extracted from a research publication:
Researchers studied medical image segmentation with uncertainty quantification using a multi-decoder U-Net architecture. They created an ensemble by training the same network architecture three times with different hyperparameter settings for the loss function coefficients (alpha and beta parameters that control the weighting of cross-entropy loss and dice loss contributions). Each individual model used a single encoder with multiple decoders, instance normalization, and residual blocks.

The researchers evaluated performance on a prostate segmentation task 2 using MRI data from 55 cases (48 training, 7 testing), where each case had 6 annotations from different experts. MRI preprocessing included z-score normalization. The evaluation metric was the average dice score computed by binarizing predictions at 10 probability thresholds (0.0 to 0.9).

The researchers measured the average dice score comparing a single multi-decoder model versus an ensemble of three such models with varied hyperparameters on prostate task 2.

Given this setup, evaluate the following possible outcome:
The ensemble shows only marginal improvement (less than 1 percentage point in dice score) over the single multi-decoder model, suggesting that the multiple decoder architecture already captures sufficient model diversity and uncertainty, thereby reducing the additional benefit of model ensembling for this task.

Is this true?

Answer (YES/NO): NO